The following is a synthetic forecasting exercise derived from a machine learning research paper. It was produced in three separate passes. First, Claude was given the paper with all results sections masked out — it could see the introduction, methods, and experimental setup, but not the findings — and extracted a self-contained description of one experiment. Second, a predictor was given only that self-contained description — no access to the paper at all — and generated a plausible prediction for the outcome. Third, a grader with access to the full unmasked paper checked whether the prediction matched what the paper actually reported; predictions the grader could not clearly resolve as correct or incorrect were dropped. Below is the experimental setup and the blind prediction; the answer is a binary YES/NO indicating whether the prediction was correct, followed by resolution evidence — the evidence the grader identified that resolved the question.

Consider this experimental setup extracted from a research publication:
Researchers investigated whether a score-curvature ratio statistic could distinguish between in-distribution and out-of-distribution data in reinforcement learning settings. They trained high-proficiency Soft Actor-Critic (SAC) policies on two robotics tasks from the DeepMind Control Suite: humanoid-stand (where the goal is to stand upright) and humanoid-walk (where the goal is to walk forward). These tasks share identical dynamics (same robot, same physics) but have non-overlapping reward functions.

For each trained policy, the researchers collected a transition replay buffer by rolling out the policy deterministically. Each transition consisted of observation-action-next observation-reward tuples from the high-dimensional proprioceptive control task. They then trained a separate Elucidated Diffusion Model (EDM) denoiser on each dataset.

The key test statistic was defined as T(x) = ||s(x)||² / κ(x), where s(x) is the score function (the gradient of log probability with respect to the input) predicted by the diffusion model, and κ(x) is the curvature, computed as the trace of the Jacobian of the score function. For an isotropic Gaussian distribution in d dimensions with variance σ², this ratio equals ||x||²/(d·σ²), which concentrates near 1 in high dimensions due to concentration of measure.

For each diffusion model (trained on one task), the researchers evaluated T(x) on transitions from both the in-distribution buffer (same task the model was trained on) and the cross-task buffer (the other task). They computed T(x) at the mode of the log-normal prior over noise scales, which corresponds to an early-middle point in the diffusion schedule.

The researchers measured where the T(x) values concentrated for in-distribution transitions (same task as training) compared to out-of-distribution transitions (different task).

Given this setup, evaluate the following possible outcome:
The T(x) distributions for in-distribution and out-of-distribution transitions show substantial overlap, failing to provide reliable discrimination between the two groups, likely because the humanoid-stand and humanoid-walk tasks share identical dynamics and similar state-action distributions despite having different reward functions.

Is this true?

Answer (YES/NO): NO